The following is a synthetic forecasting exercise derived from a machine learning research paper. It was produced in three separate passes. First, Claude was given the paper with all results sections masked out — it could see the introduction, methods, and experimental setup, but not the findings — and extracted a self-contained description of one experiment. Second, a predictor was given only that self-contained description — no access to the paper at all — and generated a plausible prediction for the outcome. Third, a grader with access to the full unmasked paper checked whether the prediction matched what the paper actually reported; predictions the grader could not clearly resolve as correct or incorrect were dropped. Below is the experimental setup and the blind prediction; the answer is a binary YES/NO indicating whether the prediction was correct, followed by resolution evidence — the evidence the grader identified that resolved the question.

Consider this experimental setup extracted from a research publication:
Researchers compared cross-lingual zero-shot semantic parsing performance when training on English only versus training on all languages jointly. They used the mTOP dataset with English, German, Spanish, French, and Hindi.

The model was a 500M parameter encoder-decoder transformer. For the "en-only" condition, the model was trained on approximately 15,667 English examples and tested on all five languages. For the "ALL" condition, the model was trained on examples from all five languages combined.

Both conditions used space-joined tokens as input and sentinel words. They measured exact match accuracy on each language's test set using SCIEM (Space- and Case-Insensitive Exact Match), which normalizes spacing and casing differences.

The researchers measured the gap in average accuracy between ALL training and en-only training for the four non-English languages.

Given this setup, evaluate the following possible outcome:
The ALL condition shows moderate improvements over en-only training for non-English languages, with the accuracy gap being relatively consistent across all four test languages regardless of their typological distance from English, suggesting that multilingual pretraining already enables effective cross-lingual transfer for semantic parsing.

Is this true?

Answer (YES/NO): NO